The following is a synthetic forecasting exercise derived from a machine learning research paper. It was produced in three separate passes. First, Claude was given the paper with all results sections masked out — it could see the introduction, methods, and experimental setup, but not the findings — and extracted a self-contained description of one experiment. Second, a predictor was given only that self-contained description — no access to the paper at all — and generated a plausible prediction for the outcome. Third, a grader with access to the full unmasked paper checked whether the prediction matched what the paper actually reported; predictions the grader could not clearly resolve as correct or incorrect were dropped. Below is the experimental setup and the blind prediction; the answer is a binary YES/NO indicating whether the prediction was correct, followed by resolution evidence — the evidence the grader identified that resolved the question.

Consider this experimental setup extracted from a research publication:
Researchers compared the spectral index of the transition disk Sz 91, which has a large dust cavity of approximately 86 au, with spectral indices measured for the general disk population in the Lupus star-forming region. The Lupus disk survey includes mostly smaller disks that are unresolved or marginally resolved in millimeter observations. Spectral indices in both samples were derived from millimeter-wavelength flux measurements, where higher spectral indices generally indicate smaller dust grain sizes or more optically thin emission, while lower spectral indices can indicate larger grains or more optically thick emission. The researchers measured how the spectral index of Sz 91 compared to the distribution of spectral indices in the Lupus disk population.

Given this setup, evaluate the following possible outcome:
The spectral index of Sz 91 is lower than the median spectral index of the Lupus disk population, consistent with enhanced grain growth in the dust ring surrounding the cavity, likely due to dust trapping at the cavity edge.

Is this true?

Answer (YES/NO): NO